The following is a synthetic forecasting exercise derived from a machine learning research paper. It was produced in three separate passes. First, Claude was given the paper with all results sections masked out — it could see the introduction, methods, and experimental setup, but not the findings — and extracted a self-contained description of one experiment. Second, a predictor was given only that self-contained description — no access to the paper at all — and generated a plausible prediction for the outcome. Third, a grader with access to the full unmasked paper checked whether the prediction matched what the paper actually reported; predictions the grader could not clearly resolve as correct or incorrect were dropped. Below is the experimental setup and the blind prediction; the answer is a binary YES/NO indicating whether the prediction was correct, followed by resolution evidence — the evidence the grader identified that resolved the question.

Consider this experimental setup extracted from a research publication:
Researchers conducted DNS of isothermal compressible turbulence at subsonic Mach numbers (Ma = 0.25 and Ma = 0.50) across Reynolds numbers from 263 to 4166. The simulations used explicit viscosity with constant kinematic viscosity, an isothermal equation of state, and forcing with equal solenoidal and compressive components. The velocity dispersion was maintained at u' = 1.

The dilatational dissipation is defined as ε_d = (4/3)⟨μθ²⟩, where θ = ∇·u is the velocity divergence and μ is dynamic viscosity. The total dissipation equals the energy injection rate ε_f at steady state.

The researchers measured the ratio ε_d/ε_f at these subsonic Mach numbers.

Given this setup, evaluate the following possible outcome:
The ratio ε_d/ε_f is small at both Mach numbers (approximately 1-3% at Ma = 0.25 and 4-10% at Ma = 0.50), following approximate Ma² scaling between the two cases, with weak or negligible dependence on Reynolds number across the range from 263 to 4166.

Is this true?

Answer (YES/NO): NO